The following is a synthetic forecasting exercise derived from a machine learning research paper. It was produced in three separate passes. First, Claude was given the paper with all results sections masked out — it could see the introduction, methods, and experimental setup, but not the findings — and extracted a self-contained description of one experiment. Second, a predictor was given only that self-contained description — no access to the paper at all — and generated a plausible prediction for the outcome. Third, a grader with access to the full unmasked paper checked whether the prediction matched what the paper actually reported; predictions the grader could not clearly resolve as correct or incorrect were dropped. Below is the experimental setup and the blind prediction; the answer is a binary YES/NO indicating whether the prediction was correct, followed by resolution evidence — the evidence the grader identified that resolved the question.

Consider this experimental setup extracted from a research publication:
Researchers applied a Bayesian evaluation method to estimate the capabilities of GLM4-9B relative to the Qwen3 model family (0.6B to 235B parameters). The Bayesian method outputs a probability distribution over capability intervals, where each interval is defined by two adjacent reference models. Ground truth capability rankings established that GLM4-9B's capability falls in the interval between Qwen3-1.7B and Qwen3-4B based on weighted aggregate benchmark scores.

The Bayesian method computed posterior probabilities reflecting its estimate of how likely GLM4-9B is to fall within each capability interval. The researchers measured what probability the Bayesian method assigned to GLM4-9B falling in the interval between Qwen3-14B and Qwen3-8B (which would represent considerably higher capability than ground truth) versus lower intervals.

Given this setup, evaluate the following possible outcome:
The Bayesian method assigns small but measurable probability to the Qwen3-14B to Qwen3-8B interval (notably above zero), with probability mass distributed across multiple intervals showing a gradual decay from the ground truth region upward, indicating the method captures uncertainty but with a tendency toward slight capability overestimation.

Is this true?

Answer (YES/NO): NO